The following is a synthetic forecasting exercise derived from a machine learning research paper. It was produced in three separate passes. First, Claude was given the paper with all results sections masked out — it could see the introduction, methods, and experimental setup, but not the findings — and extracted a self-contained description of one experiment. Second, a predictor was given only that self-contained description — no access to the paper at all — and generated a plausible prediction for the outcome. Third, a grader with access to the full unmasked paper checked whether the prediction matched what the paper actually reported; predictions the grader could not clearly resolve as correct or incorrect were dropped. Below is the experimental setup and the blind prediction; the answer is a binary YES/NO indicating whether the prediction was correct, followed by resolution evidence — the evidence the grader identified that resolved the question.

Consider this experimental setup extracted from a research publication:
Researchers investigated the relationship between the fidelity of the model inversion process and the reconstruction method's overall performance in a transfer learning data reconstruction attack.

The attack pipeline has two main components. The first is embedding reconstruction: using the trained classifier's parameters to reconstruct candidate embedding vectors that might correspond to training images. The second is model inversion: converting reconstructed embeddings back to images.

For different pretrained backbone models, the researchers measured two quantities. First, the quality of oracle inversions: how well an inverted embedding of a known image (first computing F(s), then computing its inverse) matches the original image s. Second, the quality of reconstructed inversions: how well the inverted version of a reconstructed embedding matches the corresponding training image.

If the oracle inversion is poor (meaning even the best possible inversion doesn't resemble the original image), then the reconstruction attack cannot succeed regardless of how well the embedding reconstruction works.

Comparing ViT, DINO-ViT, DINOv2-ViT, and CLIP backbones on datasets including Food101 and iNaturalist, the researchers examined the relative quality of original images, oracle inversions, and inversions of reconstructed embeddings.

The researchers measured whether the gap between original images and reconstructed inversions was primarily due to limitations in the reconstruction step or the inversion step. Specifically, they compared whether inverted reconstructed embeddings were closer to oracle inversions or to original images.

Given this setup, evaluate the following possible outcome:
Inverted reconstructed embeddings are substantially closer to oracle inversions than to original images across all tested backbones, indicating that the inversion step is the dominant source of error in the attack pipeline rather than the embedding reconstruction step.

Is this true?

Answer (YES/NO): NO